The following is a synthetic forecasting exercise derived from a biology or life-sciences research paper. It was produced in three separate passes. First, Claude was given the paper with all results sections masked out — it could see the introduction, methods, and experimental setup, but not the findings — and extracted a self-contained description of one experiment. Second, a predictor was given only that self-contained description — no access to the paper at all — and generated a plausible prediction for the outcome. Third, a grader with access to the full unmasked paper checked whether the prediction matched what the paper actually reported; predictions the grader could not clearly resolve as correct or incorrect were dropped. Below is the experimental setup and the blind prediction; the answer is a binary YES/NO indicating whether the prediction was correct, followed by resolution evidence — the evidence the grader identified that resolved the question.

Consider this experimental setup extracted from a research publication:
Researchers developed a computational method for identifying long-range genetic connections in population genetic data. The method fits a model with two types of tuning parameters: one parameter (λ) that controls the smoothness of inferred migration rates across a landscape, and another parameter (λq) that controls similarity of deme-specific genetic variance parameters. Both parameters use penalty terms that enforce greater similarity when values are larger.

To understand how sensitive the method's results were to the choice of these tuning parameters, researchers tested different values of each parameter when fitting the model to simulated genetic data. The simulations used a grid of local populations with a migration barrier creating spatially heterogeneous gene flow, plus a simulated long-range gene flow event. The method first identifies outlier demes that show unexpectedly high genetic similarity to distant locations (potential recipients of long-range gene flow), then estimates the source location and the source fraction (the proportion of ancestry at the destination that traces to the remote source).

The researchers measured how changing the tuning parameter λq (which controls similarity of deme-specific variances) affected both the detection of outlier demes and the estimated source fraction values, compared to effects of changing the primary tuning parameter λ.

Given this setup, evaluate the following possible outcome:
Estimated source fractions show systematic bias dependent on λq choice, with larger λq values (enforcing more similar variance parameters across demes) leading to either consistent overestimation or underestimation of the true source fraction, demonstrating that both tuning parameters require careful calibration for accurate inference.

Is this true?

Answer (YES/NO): NO